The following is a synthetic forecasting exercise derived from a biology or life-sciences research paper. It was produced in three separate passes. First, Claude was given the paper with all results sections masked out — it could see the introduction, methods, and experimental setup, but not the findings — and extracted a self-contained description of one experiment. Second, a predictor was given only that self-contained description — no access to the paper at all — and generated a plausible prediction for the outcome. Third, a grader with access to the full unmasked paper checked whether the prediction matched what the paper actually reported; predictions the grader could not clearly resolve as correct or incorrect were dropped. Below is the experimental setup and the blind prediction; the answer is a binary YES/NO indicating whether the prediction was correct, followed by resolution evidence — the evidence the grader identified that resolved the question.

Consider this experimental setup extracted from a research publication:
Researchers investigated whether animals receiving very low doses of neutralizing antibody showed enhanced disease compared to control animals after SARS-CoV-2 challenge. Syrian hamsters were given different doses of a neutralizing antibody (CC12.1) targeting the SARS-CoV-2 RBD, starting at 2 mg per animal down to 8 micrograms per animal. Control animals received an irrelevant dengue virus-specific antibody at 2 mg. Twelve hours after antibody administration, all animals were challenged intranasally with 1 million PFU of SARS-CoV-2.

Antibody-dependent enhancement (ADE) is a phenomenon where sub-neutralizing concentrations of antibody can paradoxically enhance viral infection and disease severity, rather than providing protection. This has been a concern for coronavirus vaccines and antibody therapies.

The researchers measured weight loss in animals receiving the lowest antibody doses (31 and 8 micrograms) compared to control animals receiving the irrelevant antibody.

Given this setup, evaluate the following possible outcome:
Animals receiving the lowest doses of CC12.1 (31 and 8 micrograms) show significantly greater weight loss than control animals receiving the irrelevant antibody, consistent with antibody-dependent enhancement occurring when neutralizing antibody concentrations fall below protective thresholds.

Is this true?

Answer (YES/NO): NO